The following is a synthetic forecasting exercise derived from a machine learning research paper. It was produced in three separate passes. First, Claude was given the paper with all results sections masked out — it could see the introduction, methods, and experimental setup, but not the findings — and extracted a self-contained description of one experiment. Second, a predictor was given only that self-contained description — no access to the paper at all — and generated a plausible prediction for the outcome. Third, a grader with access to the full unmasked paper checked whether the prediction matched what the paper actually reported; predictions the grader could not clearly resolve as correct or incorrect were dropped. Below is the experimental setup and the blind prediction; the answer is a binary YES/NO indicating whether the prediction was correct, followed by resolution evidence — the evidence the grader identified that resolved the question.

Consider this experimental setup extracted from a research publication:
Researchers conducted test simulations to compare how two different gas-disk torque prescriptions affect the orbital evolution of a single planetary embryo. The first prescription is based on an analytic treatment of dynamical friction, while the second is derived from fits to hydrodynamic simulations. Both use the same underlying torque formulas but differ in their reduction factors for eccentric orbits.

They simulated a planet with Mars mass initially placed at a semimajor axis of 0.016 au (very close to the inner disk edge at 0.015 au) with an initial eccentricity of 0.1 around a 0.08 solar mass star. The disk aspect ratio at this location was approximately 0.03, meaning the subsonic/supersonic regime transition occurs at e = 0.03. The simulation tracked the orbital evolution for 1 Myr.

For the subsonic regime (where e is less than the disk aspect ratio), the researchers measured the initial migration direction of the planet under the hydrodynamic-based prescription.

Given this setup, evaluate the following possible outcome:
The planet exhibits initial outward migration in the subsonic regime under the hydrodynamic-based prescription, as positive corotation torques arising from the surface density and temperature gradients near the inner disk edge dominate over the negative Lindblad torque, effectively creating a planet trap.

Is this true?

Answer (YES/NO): NO